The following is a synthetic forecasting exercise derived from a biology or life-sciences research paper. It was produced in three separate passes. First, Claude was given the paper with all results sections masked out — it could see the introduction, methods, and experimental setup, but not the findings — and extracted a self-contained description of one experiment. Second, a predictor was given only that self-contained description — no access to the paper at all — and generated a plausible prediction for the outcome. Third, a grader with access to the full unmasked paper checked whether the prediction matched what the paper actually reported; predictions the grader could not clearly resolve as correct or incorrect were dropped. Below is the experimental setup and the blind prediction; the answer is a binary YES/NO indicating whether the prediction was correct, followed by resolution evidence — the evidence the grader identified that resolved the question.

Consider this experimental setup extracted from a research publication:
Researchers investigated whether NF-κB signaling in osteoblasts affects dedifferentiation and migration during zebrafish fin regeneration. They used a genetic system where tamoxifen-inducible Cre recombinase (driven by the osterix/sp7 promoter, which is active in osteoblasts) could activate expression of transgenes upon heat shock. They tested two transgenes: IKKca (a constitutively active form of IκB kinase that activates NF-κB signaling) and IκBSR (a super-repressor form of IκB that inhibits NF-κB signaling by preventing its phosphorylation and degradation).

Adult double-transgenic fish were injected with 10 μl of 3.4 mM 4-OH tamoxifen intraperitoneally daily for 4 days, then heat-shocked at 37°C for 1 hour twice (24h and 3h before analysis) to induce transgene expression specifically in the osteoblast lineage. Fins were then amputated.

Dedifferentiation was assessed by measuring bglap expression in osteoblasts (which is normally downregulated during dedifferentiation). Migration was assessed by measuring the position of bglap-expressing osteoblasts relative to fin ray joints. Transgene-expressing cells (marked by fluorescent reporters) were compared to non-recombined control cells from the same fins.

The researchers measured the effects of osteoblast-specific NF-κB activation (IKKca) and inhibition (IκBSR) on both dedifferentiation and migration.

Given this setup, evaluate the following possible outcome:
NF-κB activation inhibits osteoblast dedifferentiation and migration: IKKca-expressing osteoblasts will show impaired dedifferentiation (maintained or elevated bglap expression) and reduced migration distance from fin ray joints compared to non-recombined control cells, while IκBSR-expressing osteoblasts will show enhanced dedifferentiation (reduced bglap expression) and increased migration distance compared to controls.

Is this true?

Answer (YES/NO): NO